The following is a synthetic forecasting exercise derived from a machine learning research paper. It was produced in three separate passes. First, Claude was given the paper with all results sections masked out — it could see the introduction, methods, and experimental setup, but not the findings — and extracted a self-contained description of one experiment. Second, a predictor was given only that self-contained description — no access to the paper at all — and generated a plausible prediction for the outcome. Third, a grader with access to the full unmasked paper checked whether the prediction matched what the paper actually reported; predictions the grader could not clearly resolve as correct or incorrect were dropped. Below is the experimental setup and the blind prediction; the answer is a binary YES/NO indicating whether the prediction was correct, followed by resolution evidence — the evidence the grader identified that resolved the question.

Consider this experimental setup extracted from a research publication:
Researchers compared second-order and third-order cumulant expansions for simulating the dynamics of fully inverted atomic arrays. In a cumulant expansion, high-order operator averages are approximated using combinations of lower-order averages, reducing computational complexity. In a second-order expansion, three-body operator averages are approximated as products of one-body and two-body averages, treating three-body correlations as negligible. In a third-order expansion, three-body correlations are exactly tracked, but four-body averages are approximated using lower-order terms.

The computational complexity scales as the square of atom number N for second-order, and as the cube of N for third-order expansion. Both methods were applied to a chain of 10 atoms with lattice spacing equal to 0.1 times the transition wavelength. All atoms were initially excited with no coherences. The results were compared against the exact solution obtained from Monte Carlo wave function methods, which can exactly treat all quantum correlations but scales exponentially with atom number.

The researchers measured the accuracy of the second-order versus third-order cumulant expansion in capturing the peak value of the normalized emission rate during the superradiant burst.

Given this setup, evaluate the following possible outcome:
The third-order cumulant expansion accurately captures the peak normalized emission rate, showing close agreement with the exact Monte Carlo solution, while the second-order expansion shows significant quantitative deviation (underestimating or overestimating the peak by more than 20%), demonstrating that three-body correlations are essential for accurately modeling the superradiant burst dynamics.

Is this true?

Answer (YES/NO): NO